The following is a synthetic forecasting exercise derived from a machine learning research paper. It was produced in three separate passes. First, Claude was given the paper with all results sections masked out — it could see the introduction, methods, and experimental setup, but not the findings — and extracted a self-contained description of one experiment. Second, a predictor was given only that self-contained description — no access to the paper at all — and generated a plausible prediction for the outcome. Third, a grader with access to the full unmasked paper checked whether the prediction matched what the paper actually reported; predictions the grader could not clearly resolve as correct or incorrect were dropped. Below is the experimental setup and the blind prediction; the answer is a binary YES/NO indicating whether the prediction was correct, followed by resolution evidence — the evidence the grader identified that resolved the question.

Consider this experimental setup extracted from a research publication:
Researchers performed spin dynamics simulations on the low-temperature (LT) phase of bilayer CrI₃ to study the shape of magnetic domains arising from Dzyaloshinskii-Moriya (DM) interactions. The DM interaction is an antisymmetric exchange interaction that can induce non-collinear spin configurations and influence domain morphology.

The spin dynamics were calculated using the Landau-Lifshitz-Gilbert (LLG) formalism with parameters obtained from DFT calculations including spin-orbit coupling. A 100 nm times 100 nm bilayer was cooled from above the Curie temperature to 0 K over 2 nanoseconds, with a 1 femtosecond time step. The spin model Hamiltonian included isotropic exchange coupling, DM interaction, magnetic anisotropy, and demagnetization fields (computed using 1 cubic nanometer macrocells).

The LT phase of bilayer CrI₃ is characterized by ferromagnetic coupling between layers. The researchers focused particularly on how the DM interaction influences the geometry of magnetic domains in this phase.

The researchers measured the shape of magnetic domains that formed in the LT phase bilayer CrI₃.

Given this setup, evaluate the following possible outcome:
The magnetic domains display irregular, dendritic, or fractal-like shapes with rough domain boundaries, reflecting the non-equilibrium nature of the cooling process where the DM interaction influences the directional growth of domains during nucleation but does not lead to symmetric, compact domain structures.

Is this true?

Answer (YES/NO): NO